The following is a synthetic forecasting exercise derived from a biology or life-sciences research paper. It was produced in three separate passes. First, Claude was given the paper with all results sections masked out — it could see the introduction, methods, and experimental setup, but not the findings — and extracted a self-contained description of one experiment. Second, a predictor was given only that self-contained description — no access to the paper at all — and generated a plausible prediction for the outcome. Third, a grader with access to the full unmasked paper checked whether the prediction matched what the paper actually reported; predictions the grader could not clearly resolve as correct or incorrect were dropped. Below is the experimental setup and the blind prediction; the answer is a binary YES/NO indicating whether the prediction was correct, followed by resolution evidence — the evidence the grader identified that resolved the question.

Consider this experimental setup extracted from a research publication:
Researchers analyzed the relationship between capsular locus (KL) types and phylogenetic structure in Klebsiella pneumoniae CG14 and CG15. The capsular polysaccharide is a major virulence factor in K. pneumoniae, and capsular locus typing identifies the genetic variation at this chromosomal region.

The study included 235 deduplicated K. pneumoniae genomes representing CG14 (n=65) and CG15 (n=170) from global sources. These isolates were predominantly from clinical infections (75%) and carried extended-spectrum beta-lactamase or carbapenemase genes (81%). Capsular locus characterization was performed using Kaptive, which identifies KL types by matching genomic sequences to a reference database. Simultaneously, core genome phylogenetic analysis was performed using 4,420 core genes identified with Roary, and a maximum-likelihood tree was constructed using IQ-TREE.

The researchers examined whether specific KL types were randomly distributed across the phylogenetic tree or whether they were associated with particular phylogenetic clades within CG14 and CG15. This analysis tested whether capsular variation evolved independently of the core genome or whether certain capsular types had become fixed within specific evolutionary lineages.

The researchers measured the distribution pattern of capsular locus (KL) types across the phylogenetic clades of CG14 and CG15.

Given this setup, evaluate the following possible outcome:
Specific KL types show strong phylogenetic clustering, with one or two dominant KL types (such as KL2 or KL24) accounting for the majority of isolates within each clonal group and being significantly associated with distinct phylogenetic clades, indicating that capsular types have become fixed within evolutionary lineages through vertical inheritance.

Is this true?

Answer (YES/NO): YES